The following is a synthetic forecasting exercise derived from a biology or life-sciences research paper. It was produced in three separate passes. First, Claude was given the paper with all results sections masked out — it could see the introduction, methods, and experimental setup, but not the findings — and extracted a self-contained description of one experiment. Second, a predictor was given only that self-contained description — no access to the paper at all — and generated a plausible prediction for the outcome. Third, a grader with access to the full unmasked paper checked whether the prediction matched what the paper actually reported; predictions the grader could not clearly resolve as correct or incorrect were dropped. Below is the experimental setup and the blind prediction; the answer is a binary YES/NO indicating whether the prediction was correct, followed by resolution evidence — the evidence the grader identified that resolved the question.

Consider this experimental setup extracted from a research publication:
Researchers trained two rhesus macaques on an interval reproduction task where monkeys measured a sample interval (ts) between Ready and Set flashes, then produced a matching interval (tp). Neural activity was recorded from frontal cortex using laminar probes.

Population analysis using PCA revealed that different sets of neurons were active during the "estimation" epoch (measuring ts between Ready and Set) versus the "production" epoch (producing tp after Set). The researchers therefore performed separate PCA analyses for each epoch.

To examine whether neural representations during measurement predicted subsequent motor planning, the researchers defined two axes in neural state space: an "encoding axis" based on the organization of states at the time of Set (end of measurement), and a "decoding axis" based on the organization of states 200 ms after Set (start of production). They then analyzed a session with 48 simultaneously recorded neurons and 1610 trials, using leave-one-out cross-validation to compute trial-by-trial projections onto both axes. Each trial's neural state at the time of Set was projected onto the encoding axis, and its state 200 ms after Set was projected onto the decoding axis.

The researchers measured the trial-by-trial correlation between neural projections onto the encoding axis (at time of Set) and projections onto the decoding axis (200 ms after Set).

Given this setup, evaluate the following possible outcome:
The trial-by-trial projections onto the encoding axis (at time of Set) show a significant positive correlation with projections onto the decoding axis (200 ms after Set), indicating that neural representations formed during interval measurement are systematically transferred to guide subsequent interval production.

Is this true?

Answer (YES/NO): YES